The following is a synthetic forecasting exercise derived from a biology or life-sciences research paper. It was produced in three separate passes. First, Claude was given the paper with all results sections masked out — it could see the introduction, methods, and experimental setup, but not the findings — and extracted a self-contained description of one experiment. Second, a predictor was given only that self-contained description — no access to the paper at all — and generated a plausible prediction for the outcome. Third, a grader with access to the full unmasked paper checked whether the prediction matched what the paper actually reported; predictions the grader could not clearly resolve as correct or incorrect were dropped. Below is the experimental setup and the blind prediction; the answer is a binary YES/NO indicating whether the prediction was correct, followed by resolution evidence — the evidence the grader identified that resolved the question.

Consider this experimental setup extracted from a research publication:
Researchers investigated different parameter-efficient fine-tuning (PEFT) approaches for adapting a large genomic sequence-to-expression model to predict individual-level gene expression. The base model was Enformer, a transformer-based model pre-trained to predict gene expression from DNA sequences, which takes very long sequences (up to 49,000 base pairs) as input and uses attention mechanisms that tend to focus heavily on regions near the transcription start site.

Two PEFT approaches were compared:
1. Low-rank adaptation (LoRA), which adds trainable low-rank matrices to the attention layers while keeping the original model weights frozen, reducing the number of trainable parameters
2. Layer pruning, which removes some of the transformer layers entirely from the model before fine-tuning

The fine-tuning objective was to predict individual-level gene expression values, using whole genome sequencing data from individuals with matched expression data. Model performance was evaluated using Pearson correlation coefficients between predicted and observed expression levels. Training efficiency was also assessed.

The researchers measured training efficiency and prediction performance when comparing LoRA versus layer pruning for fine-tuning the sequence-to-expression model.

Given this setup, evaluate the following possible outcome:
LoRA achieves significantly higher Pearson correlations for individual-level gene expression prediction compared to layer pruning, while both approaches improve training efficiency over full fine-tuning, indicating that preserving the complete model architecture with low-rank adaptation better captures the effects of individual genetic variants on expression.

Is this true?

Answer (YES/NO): NO